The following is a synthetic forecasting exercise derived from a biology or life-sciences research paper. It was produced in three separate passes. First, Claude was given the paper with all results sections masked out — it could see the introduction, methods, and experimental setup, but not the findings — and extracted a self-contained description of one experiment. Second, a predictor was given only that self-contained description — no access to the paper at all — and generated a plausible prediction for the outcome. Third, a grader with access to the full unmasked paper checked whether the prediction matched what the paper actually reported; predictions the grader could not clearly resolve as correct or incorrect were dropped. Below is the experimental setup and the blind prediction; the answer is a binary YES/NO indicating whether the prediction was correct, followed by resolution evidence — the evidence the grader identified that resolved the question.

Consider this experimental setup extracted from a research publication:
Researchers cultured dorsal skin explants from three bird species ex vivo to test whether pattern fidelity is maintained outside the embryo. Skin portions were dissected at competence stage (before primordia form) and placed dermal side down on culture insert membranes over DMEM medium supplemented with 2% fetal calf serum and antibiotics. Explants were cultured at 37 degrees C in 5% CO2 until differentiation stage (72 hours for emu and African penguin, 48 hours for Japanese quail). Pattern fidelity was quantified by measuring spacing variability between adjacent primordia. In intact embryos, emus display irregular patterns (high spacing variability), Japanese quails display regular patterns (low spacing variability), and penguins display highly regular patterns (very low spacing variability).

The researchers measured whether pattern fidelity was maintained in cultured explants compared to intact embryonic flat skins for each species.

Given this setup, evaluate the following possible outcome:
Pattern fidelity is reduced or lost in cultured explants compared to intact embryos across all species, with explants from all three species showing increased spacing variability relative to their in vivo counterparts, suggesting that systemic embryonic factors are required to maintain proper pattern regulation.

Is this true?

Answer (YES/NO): NO